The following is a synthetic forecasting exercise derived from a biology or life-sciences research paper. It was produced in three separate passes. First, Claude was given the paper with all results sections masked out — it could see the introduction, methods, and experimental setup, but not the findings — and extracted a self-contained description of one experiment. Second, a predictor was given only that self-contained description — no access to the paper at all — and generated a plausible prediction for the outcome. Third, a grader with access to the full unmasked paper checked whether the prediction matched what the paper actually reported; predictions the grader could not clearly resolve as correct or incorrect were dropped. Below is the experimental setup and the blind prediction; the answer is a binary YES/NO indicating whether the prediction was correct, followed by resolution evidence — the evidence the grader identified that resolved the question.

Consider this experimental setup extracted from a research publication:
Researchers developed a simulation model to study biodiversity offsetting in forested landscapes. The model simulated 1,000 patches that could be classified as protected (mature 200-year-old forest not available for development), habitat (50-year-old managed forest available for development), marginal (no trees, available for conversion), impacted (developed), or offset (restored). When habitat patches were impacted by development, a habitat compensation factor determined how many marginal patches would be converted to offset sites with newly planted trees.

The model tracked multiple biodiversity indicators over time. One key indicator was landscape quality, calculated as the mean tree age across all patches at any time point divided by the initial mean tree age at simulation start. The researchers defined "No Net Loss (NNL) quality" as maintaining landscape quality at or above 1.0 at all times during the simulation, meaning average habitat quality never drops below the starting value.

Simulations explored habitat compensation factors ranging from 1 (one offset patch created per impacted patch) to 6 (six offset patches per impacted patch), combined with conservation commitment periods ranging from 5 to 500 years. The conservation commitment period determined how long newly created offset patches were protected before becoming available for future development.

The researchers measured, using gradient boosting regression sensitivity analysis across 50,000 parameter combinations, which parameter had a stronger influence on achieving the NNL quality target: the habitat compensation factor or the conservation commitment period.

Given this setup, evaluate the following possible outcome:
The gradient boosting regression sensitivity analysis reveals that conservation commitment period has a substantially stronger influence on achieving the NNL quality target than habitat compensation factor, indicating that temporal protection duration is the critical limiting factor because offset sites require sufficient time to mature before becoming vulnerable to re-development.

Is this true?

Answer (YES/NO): NO